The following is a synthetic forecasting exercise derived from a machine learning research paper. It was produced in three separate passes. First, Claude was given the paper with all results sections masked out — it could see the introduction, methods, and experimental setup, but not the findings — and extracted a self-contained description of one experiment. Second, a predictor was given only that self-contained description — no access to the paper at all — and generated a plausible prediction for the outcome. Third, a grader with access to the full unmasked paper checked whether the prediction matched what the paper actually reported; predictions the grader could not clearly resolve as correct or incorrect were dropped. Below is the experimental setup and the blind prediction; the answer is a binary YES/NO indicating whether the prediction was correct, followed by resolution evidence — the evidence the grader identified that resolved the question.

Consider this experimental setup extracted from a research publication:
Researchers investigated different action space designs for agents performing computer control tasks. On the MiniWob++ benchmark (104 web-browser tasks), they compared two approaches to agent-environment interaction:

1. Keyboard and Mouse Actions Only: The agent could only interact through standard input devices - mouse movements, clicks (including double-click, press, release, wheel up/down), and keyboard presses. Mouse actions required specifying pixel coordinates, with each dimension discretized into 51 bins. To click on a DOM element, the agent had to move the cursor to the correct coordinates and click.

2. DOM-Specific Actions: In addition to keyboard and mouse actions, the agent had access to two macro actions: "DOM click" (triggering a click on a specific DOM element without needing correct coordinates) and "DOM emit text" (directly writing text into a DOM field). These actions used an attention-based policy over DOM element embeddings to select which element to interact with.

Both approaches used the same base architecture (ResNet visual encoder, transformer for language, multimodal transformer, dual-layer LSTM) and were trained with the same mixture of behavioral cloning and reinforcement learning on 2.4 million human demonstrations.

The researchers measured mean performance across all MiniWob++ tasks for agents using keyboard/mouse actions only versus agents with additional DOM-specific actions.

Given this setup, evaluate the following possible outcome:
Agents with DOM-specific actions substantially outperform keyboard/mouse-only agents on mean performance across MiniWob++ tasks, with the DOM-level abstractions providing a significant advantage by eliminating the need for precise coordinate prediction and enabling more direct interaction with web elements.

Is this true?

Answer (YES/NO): NO